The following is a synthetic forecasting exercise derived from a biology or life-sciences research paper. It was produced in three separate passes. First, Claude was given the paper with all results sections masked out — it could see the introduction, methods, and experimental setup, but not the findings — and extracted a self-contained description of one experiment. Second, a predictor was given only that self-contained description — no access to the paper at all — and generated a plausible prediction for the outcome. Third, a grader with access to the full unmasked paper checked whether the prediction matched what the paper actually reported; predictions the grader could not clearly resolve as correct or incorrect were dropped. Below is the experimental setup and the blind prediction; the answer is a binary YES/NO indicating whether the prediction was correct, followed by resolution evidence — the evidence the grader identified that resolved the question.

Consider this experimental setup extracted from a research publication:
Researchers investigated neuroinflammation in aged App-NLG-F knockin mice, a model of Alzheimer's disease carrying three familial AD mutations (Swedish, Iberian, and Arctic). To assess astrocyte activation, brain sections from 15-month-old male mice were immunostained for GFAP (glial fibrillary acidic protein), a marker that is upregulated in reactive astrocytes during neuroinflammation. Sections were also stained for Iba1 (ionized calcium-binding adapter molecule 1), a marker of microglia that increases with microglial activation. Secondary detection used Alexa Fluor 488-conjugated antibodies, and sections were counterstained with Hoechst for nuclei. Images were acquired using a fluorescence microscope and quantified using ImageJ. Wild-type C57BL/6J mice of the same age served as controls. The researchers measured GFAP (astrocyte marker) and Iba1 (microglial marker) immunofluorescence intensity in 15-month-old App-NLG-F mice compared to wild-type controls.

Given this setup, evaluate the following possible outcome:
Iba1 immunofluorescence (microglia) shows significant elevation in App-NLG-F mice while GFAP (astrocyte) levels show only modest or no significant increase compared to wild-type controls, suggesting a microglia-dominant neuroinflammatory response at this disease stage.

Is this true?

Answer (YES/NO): NO